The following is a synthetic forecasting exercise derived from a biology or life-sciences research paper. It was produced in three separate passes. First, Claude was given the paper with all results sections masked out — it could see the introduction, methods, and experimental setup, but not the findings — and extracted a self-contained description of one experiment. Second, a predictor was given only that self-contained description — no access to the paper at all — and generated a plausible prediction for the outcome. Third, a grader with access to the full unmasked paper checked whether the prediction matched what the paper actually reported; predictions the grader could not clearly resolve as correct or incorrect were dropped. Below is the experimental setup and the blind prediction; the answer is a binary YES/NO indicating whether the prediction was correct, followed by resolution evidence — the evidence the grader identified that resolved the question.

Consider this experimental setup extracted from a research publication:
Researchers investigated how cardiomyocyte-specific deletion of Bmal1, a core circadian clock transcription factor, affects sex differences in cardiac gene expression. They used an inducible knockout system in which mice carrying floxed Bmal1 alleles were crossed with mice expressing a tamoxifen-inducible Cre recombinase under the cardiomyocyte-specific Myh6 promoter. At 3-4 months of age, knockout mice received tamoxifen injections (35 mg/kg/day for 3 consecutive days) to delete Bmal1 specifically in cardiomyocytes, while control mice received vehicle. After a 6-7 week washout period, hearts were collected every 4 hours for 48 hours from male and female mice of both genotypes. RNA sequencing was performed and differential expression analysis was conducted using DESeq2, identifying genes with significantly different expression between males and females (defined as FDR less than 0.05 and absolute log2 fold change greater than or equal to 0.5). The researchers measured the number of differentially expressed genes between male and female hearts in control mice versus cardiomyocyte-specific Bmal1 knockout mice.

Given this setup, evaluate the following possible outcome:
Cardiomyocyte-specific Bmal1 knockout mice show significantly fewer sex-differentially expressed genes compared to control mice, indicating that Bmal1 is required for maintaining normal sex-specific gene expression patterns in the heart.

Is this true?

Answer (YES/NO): YES